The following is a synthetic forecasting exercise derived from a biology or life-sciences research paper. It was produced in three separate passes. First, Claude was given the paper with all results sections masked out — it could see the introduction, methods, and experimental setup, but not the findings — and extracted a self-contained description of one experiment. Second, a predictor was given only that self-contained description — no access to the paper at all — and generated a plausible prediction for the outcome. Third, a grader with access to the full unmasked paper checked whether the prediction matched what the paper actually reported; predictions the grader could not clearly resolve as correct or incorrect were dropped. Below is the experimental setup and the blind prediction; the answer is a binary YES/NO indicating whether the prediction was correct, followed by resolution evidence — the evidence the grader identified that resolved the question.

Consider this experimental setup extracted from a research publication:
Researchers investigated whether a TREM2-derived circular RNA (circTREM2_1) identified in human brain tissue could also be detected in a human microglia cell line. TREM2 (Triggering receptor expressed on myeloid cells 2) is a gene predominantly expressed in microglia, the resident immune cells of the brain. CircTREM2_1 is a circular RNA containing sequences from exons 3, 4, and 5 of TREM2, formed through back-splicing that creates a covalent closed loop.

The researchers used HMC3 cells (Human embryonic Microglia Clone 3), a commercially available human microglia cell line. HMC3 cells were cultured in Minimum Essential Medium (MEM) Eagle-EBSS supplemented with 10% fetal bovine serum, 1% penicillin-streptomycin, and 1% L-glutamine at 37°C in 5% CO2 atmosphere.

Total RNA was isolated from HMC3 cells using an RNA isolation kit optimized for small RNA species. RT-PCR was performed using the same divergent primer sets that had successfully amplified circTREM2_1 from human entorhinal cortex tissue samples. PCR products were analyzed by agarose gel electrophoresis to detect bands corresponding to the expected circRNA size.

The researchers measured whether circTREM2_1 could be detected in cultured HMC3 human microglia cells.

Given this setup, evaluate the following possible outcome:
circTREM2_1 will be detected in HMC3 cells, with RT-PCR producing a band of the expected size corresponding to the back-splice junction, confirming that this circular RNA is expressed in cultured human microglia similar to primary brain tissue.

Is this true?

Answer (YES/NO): YES